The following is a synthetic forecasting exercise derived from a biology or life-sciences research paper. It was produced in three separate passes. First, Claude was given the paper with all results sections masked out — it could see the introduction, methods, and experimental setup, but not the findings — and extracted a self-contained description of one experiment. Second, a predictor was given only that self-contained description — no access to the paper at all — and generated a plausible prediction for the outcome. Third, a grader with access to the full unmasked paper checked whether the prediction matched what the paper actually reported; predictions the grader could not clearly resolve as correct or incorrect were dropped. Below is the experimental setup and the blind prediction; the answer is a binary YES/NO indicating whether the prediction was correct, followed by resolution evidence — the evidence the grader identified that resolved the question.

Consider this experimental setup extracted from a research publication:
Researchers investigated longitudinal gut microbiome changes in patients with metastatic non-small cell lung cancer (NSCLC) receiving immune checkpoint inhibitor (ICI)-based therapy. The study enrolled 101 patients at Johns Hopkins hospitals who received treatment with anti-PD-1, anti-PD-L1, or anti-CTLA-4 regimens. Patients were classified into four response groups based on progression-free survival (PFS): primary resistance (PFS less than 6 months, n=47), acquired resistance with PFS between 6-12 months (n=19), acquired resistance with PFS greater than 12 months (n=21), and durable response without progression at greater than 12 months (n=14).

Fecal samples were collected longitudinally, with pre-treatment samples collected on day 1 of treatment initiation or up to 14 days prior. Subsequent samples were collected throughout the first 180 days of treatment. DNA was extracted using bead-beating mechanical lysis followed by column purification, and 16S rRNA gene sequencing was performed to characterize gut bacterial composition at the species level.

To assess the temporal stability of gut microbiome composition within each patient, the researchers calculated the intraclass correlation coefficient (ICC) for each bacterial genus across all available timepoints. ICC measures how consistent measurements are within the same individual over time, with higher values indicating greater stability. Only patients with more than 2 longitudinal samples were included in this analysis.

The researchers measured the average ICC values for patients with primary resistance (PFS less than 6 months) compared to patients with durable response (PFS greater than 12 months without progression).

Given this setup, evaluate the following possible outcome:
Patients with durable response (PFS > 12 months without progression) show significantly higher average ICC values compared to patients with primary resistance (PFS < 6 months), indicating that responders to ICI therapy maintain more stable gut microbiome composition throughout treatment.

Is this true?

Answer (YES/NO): NO